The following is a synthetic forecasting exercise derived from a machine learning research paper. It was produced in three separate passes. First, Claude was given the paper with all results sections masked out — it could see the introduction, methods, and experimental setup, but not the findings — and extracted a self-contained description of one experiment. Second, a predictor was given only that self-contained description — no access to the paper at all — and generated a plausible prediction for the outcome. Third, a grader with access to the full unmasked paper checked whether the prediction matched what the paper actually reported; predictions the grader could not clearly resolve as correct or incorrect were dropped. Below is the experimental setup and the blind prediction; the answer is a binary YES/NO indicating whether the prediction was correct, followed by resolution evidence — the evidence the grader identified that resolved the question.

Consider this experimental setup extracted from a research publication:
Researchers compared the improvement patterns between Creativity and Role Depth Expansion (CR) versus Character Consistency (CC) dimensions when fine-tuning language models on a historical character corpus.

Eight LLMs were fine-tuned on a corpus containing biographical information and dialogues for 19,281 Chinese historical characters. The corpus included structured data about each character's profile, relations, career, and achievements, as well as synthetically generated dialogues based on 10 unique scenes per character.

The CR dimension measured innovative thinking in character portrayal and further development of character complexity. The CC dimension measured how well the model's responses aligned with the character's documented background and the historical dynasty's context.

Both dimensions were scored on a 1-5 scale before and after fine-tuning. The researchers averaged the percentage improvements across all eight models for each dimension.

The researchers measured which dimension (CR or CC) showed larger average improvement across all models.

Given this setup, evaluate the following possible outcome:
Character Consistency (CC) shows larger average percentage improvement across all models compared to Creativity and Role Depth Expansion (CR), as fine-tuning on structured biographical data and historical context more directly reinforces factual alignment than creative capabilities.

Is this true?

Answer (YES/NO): YES